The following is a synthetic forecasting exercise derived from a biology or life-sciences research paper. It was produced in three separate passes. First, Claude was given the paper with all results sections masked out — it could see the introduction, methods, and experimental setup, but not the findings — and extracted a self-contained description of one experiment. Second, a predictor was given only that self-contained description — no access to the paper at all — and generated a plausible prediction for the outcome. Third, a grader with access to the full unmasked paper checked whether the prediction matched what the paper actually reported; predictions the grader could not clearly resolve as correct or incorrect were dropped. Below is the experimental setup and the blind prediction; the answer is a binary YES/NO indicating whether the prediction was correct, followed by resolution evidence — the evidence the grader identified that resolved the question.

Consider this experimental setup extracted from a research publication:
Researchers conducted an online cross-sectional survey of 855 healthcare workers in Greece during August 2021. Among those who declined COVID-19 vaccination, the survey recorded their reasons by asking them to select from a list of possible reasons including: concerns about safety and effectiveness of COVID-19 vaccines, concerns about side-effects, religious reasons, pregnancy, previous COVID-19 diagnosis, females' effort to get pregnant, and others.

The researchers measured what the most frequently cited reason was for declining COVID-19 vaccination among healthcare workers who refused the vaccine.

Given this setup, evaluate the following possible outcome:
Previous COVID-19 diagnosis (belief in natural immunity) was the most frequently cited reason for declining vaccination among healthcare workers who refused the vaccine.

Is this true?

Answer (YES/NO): NO